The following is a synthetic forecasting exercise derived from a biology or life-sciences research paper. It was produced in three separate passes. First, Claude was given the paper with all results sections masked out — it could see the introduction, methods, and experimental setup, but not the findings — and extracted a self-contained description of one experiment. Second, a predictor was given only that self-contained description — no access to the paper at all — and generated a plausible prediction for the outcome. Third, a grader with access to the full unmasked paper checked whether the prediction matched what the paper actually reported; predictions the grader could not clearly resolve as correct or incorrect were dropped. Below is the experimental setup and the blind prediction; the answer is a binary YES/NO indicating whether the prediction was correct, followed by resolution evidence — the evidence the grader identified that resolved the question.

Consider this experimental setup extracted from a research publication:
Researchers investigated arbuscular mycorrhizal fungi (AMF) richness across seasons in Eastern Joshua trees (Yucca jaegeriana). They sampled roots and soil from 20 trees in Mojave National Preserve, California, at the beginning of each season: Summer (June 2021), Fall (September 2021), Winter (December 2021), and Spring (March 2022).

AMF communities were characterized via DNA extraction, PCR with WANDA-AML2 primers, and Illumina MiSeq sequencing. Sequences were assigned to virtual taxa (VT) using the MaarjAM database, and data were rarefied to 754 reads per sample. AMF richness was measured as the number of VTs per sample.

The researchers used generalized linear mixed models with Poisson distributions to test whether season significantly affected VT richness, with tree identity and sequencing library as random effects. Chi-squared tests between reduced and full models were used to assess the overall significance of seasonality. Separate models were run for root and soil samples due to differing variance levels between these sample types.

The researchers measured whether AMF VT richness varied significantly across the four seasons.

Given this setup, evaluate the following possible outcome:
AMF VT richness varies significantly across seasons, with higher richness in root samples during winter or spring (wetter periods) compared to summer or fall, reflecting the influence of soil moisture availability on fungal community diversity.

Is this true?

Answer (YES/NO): NO